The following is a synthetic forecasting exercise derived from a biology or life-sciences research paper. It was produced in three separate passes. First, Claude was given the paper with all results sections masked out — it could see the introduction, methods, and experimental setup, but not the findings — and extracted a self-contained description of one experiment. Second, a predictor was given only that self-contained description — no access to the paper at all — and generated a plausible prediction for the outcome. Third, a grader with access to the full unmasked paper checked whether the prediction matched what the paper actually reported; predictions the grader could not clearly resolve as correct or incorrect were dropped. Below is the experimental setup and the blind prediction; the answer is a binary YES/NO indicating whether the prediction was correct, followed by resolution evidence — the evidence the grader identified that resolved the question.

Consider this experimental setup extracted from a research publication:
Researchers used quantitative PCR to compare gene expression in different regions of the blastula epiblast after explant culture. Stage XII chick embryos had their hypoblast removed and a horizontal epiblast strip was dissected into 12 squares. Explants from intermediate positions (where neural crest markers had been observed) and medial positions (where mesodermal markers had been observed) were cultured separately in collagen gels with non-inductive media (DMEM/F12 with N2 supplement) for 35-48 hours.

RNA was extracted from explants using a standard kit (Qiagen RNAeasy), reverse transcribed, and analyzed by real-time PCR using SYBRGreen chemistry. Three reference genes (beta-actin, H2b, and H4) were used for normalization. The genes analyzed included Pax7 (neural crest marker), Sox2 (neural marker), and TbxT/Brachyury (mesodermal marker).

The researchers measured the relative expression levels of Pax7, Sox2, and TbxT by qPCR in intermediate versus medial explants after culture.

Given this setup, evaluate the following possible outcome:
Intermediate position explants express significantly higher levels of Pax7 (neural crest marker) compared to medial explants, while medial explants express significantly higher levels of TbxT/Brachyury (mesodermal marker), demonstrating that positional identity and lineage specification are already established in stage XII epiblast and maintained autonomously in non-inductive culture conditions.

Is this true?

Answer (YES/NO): NO